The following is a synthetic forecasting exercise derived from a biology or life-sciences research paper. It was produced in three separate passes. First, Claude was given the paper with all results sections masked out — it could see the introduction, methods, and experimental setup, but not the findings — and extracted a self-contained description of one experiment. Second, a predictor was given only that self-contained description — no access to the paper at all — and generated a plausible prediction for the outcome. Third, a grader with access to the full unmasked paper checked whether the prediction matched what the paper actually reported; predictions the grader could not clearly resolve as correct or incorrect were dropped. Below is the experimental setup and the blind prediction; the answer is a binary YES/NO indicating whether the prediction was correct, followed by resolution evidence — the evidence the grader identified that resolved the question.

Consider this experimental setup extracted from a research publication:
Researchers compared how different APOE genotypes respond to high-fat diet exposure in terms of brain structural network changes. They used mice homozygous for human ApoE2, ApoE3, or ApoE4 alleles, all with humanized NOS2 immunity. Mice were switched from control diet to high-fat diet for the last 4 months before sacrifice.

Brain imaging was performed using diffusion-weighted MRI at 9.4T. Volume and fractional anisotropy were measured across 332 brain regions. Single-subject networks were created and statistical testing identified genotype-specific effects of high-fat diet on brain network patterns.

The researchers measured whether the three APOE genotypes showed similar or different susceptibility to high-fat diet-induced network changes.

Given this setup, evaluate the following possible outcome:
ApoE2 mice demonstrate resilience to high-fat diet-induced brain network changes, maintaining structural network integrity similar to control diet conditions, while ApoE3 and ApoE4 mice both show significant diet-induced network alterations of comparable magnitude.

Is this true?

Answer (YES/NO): NO